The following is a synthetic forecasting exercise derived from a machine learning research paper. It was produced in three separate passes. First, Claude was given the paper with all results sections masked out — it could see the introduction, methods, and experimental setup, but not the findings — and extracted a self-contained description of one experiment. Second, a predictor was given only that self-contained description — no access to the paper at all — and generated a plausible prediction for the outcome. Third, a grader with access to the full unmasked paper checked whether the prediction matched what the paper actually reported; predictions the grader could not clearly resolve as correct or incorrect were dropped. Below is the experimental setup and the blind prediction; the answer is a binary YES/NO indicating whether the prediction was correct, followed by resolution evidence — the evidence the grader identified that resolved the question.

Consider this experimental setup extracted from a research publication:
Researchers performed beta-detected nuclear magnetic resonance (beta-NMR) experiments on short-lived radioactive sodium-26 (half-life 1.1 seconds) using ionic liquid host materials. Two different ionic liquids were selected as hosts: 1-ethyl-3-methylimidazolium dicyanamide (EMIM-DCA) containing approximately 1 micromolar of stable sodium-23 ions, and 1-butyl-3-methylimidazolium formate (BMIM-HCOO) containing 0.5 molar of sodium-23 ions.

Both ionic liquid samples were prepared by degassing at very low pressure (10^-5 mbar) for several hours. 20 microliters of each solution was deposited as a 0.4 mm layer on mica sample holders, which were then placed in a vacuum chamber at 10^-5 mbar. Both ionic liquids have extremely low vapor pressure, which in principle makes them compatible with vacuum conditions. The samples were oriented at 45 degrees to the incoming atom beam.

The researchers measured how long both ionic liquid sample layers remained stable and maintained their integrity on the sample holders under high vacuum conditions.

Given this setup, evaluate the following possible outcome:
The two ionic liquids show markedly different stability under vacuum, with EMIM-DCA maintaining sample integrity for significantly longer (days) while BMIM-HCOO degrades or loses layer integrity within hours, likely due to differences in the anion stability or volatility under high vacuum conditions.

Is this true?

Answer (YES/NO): NO